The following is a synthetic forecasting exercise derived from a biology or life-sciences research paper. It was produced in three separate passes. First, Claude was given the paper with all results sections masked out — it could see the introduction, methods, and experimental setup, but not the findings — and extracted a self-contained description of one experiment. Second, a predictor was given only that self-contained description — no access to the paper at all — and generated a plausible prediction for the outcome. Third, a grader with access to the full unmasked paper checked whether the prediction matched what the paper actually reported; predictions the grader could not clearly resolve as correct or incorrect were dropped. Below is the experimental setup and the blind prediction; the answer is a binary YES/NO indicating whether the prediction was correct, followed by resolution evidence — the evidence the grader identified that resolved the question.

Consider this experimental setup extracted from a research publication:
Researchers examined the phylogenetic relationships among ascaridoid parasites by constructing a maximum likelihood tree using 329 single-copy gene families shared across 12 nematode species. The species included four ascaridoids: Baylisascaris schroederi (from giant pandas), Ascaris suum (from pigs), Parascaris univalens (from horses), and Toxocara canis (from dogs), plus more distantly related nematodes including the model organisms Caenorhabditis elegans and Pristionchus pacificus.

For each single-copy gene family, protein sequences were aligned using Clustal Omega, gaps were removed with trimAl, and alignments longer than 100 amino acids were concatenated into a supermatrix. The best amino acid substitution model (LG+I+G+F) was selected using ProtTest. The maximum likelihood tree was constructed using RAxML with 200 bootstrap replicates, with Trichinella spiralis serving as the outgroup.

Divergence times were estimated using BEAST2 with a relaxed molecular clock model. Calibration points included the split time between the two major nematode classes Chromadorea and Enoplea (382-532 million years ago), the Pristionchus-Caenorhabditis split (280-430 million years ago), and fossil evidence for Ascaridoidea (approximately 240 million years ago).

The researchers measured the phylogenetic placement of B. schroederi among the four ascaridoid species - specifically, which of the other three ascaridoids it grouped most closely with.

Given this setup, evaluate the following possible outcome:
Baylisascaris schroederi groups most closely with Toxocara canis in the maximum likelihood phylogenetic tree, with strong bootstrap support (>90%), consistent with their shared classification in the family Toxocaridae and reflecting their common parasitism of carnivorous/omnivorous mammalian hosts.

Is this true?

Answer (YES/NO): NO